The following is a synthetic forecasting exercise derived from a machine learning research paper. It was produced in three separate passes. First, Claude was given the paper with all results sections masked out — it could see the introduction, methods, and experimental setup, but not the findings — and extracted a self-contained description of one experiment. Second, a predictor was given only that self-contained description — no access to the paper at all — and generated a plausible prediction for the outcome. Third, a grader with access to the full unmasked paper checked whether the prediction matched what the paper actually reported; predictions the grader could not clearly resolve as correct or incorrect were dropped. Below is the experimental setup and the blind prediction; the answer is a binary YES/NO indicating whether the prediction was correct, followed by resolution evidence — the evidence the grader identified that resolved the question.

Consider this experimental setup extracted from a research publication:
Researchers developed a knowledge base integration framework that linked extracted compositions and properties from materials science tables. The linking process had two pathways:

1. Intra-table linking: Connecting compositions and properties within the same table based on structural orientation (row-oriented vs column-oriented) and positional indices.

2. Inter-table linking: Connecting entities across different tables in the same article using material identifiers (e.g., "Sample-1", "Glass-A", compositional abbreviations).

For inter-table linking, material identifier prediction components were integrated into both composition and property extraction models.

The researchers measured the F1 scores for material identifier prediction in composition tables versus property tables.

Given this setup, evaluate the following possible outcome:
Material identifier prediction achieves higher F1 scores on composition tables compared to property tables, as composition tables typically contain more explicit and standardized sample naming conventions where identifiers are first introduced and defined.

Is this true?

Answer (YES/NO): YES